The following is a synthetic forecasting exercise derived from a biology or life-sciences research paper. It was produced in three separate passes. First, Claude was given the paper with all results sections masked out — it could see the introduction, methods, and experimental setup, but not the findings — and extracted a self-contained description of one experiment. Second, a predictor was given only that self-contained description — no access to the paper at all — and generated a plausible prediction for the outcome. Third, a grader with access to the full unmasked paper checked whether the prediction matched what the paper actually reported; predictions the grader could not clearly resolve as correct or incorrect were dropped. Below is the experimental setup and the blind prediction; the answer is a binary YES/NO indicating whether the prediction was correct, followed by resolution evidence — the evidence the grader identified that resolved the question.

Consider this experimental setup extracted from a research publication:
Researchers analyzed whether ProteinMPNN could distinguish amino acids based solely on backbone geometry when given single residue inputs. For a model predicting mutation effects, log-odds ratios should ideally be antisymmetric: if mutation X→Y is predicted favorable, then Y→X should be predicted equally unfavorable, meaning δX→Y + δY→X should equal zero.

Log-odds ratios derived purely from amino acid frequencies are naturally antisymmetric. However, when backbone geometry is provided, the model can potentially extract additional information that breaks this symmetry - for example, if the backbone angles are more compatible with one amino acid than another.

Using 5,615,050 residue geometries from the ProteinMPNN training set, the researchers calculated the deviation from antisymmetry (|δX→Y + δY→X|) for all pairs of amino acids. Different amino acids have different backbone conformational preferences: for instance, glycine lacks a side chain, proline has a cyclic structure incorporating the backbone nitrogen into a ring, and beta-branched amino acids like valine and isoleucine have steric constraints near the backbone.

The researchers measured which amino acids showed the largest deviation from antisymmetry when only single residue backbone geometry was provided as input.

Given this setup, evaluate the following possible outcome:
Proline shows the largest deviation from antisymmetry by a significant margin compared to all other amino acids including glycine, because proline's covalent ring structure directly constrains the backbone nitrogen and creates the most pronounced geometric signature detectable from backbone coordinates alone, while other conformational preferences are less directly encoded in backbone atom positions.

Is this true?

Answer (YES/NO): NO